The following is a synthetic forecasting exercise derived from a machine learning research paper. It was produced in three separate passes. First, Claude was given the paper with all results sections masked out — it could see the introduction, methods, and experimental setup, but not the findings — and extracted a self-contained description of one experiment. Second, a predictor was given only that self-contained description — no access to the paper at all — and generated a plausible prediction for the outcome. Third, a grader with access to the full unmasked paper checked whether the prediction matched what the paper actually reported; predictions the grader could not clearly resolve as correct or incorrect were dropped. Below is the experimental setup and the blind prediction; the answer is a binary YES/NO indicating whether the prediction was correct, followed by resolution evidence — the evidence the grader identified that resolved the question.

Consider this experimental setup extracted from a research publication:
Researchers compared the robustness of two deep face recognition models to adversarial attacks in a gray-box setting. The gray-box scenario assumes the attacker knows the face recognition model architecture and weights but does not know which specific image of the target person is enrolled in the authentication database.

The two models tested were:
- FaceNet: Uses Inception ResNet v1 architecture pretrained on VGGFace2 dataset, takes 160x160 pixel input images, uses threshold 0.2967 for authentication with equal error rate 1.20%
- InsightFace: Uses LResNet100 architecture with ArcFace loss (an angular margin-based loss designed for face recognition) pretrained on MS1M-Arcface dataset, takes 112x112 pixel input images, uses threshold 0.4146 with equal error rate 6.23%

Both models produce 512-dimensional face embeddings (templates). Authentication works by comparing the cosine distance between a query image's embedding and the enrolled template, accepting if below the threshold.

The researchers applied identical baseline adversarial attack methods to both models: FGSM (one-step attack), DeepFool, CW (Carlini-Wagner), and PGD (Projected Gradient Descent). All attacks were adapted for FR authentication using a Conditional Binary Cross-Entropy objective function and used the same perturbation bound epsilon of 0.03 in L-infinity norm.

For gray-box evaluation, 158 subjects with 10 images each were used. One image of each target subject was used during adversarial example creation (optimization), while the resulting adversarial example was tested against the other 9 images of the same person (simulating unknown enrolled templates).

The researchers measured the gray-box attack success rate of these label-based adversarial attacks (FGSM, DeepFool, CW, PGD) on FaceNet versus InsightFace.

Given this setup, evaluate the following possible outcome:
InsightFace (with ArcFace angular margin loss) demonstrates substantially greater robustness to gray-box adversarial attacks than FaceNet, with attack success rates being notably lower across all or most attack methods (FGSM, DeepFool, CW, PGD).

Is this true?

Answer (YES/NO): NO